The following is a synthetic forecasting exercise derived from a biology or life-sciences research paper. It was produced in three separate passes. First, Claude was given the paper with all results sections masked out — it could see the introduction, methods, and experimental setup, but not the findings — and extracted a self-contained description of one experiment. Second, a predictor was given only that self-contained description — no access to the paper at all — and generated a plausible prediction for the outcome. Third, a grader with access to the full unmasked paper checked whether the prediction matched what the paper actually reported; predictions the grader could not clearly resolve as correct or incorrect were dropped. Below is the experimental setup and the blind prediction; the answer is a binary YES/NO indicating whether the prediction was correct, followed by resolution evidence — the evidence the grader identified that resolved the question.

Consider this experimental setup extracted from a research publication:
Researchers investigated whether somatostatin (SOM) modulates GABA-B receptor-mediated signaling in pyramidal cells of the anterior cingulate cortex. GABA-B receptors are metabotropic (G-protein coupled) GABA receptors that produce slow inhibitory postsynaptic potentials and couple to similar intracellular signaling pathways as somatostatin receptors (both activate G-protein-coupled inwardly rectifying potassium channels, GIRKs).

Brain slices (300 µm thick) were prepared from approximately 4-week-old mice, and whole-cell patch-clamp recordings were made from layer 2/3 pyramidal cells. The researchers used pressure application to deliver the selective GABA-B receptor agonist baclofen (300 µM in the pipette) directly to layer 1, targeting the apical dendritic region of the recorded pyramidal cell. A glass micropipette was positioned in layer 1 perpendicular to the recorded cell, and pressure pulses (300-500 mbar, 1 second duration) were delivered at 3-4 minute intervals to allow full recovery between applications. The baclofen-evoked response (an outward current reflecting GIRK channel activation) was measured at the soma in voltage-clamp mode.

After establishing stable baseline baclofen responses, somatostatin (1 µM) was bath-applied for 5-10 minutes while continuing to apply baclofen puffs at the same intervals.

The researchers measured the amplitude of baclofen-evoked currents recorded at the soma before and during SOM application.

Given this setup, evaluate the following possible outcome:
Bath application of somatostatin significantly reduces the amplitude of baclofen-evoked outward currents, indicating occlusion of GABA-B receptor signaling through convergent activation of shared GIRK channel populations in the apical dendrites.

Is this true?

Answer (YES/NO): YES